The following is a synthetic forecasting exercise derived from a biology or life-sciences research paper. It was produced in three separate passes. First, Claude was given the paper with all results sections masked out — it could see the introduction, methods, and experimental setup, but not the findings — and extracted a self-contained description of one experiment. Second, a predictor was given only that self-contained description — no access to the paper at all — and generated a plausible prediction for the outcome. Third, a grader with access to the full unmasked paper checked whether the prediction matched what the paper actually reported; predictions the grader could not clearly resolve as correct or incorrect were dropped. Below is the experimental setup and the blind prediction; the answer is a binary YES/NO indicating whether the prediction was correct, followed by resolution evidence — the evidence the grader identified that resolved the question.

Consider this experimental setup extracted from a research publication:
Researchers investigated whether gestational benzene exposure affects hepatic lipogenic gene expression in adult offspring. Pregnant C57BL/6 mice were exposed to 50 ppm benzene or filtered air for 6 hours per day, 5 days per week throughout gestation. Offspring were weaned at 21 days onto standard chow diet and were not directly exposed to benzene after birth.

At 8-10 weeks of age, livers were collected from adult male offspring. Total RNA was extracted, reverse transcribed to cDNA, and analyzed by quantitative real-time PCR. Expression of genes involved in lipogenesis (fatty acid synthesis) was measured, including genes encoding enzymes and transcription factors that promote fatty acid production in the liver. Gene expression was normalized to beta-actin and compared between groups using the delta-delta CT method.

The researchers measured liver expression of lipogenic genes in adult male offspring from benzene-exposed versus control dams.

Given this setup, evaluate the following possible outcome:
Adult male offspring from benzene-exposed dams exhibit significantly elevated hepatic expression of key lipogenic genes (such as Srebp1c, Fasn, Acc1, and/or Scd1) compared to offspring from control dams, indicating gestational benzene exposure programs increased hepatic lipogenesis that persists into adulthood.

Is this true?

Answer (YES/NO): NO